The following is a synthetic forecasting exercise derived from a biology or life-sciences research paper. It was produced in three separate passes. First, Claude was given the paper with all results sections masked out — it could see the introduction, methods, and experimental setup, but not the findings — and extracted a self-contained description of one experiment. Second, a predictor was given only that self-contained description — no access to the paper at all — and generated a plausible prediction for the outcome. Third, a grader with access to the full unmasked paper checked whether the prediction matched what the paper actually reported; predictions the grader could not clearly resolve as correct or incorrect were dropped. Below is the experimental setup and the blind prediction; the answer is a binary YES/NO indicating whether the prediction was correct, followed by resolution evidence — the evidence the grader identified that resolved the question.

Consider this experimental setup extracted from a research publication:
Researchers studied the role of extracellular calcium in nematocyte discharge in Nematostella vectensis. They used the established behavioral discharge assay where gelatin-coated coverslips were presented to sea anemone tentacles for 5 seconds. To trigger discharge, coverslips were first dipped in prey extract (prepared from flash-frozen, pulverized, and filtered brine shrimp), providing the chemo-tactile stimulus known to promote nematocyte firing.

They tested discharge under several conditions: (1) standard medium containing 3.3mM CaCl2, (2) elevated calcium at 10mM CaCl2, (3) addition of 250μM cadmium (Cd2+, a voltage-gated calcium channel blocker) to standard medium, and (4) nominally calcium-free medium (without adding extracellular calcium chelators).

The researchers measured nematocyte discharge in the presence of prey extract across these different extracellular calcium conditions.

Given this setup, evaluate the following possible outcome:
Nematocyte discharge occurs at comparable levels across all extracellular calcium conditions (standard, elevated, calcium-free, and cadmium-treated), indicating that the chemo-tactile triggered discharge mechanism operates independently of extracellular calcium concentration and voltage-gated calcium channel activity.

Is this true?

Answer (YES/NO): NO